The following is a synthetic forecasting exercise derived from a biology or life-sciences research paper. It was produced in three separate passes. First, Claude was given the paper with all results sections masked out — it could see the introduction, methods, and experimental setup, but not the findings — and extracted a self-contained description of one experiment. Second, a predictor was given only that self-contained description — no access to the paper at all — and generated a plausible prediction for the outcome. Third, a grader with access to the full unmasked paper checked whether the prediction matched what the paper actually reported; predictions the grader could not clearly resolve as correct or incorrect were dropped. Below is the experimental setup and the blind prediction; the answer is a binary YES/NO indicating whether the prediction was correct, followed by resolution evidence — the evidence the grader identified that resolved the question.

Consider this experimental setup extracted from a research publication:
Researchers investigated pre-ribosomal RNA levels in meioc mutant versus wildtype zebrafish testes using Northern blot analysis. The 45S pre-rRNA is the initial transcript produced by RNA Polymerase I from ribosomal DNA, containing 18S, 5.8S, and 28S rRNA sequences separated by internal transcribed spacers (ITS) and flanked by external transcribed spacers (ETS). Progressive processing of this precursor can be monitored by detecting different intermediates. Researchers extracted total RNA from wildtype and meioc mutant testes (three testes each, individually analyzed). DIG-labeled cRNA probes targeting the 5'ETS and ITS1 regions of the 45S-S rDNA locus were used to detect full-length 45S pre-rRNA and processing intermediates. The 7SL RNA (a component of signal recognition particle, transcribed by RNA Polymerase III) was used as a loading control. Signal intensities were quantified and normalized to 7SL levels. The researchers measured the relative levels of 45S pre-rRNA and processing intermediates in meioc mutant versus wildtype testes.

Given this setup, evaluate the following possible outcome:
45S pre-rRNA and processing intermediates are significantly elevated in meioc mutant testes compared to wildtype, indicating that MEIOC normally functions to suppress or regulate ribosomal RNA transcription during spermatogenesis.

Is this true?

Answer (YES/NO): NO